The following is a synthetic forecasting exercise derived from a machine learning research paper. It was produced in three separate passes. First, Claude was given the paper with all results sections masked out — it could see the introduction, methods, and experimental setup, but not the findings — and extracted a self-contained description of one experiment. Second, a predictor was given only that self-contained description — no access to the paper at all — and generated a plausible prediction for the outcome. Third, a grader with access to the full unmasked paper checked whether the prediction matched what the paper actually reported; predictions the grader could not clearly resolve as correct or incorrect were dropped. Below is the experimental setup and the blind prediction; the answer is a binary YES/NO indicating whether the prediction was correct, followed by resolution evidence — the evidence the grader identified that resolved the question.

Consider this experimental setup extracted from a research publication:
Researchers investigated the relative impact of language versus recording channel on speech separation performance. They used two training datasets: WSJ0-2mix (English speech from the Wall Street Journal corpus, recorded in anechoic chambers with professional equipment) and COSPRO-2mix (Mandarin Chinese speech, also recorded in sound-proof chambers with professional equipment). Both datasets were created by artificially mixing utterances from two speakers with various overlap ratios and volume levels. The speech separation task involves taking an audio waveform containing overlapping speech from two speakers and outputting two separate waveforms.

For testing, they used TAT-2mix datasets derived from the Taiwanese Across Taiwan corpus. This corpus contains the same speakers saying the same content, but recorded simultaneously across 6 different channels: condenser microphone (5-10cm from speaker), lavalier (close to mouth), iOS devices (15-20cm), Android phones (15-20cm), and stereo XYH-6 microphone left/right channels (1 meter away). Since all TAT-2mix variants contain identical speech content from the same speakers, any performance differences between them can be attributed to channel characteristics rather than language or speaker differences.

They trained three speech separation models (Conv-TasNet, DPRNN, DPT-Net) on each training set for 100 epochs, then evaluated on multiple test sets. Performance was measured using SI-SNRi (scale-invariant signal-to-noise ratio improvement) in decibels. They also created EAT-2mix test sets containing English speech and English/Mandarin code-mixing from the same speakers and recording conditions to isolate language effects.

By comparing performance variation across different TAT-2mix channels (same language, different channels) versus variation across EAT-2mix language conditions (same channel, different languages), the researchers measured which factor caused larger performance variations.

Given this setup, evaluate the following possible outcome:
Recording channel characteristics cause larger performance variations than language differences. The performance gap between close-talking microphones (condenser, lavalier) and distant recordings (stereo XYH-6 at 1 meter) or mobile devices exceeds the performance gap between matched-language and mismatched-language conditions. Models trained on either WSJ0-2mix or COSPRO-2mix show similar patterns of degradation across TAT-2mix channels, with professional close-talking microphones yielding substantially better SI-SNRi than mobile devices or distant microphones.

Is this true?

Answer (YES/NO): YES